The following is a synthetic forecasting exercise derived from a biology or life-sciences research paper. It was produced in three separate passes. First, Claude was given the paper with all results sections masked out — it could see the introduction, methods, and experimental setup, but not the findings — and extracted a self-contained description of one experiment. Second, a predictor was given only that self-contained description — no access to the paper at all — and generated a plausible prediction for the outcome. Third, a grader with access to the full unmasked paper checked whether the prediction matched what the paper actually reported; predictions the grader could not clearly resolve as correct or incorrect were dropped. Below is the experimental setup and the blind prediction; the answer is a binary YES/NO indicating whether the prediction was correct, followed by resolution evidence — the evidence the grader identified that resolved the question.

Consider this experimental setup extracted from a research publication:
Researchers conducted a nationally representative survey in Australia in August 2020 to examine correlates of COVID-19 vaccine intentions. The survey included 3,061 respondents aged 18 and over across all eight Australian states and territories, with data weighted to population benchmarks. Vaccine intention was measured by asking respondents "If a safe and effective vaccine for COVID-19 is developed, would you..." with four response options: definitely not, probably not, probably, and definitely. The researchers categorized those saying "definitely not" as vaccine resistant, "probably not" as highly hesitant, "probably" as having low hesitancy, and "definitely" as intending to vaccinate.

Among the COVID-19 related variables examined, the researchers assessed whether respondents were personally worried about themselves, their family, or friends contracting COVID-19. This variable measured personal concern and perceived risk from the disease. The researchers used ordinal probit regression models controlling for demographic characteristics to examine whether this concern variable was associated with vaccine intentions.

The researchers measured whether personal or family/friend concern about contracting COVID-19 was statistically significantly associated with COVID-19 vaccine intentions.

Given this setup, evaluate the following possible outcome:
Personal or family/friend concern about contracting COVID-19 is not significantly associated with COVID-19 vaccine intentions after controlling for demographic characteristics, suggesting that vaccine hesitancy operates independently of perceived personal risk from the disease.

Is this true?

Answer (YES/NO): YES